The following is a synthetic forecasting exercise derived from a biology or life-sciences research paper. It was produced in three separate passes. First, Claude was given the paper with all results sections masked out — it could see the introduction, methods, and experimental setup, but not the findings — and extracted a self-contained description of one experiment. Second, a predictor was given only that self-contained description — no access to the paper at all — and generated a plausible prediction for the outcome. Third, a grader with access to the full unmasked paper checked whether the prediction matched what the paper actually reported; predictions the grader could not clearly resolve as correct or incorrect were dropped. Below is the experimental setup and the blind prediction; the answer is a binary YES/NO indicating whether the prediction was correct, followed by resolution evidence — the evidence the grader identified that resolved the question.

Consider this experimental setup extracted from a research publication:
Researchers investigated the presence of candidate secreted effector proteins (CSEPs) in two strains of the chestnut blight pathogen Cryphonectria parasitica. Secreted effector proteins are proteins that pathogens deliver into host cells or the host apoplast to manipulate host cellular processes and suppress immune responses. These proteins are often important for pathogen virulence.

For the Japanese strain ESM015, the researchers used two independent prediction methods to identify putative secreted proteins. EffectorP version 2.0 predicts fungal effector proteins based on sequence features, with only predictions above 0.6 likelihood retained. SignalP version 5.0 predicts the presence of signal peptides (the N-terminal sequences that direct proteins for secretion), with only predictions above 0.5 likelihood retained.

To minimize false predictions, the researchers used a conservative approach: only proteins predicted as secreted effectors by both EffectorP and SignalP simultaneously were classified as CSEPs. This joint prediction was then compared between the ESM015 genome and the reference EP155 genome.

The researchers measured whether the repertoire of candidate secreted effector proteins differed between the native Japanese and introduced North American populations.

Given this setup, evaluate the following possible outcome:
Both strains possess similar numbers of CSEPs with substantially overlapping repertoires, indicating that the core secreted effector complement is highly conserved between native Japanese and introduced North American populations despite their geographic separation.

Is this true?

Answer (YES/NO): YES